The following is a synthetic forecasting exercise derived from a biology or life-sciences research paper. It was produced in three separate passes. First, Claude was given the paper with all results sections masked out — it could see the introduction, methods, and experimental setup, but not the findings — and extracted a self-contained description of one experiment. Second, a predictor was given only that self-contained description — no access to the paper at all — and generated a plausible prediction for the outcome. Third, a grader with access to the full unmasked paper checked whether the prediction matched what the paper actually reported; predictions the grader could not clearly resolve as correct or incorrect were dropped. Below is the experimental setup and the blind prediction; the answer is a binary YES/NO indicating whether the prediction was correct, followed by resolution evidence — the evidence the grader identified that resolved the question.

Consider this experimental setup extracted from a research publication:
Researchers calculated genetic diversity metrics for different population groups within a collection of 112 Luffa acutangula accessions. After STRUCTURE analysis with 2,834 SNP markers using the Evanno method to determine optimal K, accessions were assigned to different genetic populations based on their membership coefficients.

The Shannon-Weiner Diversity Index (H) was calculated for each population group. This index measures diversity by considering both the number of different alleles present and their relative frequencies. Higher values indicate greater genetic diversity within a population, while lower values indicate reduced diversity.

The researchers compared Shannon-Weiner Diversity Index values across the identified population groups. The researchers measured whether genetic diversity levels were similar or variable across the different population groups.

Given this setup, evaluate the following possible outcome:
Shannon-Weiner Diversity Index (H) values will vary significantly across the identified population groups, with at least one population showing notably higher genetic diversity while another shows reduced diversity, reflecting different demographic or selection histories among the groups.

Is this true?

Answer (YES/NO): YES